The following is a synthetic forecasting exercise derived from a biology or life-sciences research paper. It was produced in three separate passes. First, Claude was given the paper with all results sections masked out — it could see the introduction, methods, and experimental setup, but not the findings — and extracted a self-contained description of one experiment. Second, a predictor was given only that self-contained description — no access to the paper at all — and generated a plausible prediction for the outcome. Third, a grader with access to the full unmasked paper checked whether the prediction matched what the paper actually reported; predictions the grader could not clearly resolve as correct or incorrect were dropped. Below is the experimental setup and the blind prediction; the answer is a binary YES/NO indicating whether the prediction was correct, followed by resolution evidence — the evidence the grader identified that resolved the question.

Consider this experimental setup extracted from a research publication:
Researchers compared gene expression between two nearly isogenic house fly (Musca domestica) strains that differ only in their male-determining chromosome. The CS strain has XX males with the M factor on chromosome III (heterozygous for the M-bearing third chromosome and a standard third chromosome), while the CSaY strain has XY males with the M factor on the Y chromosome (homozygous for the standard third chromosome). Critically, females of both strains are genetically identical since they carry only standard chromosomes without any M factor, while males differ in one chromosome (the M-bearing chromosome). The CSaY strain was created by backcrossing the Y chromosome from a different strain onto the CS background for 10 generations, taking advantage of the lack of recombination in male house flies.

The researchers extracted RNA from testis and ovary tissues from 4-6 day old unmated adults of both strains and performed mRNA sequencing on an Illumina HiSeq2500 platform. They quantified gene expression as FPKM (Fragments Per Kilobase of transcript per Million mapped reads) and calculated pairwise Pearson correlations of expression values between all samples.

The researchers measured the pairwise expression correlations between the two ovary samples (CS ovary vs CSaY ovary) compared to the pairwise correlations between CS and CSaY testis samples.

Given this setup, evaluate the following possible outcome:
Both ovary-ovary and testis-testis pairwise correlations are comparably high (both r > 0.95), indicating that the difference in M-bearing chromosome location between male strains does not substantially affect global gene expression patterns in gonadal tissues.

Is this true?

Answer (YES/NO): NO